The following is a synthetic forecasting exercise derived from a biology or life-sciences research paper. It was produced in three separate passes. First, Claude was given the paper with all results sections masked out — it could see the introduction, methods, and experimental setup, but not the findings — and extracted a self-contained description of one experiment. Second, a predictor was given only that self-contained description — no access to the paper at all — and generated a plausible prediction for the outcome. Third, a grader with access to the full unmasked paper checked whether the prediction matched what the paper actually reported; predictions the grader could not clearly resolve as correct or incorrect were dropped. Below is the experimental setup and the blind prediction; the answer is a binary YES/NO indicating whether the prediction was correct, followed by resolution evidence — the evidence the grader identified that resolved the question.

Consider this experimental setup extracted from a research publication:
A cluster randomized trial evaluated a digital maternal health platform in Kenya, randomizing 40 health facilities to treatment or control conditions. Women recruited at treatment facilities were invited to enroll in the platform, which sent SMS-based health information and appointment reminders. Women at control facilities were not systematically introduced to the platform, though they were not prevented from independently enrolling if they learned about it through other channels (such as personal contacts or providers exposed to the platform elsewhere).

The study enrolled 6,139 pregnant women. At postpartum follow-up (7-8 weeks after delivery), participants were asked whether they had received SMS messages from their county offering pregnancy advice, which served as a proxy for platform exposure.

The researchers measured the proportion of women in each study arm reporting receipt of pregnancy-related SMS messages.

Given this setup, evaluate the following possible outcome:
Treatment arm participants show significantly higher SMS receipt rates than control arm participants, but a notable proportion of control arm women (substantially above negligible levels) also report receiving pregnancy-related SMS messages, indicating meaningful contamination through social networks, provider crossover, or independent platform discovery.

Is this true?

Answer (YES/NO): NO